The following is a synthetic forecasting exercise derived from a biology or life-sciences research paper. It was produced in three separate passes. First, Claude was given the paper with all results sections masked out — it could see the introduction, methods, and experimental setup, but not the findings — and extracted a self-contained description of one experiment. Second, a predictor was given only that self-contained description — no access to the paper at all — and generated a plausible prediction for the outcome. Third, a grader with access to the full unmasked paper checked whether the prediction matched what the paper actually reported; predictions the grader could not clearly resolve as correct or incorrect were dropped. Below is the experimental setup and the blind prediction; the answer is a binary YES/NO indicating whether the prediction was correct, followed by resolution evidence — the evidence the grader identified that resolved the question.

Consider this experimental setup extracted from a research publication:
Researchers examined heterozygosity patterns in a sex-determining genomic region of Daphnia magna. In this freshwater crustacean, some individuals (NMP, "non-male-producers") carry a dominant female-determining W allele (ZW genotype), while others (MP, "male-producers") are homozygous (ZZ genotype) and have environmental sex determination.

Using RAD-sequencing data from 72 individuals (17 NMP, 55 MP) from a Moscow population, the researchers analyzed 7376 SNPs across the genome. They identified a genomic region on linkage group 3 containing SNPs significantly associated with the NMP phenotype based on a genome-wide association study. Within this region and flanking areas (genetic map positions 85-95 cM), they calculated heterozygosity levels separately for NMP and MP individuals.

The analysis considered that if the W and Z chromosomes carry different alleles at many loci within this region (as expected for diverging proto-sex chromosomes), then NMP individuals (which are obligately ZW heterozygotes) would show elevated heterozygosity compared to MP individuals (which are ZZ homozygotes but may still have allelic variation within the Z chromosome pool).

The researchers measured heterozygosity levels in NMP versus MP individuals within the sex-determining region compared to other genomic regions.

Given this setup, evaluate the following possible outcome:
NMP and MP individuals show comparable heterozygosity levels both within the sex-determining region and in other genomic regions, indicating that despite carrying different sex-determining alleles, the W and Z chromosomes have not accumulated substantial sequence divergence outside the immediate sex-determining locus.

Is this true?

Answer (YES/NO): NO